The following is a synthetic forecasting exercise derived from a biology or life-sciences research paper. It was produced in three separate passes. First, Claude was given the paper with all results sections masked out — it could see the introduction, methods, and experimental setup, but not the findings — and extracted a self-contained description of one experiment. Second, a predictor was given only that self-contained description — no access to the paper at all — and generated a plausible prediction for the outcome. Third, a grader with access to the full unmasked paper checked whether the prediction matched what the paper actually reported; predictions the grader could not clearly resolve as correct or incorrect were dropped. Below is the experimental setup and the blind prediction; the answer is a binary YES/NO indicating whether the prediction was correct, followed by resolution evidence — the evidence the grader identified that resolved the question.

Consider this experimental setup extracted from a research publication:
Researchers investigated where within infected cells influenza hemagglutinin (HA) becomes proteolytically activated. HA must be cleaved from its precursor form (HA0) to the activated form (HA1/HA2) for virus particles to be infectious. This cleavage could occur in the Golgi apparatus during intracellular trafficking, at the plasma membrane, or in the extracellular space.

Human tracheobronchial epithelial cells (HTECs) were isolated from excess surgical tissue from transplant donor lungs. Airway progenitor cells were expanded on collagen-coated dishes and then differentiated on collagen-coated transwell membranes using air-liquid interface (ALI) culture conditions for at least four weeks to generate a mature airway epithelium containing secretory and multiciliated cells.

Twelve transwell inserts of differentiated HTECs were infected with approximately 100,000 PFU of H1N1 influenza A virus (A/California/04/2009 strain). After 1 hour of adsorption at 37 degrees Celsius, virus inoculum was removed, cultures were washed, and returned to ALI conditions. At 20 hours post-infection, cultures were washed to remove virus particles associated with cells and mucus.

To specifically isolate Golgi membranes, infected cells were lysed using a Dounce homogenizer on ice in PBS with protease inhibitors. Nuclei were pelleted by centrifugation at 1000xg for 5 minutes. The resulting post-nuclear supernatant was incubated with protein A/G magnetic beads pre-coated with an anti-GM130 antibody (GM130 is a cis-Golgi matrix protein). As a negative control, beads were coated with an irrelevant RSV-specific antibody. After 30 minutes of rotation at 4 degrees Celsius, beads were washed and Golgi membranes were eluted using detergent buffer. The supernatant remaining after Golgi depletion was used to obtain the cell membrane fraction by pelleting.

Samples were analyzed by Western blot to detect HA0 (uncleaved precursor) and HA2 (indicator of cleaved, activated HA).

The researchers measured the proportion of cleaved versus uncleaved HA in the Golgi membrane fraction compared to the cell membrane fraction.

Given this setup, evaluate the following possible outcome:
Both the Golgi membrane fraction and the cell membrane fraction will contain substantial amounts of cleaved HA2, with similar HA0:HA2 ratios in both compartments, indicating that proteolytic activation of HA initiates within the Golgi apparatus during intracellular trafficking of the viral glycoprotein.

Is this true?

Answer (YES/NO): NO